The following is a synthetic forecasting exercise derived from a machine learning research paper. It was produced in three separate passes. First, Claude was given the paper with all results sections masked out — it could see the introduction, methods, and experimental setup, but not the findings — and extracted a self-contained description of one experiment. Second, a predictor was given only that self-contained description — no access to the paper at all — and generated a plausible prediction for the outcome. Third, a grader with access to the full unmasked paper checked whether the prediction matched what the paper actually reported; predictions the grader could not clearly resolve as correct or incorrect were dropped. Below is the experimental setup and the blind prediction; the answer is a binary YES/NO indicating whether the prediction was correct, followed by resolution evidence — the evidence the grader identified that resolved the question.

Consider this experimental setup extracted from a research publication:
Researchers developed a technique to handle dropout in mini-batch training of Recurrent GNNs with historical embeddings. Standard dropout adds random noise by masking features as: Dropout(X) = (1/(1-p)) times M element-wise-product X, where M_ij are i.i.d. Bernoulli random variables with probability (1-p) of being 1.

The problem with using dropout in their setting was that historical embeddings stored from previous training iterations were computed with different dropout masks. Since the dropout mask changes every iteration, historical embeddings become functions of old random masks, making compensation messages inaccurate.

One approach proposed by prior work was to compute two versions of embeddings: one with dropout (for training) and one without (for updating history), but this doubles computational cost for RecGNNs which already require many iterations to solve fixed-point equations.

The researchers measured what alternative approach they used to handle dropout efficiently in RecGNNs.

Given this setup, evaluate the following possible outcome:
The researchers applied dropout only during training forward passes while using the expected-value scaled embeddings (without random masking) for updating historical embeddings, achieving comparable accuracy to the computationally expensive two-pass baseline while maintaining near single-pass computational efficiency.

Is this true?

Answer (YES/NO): NO